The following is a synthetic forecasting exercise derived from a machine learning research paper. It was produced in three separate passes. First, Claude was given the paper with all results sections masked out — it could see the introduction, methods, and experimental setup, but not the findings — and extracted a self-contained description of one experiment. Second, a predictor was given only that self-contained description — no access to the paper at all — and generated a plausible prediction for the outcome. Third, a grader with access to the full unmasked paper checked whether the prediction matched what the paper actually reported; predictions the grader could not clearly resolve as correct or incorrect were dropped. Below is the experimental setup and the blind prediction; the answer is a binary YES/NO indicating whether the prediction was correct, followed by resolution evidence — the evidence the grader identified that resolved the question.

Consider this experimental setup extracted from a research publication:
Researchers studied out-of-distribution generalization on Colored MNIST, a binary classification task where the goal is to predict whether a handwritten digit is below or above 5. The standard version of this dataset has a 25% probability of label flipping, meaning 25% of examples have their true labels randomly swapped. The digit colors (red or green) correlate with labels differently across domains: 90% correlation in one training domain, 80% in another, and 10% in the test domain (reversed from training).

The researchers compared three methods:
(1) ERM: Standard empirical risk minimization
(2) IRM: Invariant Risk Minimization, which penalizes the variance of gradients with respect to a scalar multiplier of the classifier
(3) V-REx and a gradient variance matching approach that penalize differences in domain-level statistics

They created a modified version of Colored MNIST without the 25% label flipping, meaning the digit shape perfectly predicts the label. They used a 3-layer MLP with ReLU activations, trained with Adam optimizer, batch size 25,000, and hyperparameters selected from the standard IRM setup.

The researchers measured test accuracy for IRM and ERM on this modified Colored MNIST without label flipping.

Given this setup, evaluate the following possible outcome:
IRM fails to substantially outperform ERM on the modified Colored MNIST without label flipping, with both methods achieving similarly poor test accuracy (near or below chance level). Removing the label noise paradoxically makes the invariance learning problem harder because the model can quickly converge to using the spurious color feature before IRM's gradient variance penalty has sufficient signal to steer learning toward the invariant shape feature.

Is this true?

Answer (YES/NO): NO